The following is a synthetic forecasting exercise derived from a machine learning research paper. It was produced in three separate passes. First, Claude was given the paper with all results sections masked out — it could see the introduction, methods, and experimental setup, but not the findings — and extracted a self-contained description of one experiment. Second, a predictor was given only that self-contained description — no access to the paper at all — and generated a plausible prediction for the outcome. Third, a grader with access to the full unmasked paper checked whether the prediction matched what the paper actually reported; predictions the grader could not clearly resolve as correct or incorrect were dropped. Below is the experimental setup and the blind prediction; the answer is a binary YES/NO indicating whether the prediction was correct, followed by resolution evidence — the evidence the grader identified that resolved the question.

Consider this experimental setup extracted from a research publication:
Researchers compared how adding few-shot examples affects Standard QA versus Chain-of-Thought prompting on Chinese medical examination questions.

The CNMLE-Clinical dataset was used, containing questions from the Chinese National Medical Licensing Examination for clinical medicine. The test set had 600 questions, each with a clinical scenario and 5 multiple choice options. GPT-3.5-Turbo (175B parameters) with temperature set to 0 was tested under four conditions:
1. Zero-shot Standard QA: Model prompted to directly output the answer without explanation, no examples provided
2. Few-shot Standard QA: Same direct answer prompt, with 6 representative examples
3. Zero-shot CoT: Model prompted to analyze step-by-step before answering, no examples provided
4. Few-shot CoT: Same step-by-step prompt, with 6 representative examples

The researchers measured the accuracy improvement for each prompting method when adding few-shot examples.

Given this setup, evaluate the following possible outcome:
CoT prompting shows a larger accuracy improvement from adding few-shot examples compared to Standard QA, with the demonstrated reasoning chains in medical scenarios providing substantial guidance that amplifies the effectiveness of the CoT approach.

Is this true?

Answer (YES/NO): YES